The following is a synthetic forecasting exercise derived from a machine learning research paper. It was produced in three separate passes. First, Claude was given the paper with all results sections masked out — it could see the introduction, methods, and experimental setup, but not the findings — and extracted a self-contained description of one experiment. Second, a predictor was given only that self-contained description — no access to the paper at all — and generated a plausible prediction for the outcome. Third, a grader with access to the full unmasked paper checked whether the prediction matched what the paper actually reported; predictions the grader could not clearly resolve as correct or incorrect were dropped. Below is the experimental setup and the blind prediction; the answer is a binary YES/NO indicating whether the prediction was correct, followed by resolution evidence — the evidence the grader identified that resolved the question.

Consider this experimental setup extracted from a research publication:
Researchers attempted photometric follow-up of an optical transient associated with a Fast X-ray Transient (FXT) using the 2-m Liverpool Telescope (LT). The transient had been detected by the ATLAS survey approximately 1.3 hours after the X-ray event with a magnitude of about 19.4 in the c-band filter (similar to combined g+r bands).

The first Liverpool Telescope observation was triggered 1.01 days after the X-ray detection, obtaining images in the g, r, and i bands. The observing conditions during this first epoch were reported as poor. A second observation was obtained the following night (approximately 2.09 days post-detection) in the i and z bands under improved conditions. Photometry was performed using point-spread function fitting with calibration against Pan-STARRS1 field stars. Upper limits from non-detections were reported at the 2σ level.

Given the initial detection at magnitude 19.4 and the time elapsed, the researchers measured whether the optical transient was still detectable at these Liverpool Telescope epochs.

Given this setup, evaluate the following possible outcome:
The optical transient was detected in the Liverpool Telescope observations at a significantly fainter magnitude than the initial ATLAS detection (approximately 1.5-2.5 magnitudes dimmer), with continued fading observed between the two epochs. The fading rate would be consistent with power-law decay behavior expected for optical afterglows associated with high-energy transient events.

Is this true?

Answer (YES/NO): NO